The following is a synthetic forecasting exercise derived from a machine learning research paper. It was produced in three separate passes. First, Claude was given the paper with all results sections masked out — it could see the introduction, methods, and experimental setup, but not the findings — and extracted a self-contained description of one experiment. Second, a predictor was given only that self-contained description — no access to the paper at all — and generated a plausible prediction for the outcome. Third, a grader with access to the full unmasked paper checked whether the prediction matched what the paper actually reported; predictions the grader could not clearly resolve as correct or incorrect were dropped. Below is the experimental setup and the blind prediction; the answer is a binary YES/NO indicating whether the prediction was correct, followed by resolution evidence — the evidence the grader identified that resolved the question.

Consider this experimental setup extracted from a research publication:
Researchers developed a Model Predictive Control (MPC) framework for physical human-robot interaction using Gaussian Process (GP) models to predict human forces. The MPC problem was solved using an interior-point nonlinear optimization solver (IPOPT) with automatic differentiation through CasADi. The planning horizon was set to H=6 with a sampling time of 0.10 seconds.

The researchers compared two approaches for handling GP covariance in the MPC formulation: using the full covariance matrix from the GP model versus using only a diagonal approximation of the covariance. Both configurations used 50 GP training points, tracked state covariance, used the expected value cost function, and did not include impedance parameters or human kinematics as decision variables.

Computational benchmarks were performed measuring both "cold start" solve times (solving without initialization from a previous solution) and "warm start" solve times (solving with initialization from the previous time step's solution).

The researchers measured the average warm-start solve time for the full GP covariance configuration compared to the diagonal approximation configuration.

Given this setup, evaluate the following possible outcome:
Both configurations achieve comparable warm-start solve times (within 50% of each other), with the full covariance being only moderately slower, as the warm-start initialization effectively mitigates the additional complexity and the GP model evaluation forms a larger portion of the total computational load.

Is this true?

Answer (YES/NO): NO